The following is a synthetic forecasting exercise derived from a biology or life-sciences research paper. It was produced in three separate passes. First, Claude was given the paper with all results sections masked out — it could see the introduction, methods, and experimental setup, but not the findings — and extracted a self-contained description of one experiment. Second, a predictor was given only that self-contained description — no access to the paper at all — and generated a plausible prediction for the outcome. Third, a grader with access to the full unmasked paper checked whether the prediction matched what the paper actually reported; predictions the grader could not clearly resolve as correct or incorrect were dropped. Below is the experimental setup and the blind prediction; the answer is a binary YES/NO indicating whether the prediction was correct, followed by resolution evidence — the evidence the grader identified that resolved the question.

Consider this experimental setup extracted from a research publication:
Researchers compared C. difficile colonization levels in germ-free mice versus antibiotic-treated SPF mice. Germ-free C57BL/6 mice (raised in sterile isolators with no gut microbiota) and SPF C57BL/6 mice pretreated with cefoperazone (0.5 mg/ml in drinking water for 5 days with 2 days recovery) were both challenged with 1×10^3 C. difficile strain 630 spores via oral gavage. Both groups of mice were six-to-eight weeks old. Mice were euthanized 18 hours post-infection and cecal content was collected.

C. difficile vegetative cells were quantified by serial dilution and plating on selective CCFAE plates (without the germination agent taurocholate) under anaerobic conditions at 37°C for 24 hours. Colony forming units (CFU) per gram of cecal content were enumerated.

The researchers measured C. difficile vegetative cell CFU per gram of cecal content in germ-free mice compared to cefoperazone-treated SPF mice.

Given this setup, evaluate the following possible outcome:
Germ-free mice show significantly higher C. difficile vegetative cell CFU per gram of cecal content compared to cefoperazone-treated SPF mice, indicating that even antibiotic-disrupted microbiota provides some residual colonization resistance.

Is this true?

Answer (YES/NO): NO